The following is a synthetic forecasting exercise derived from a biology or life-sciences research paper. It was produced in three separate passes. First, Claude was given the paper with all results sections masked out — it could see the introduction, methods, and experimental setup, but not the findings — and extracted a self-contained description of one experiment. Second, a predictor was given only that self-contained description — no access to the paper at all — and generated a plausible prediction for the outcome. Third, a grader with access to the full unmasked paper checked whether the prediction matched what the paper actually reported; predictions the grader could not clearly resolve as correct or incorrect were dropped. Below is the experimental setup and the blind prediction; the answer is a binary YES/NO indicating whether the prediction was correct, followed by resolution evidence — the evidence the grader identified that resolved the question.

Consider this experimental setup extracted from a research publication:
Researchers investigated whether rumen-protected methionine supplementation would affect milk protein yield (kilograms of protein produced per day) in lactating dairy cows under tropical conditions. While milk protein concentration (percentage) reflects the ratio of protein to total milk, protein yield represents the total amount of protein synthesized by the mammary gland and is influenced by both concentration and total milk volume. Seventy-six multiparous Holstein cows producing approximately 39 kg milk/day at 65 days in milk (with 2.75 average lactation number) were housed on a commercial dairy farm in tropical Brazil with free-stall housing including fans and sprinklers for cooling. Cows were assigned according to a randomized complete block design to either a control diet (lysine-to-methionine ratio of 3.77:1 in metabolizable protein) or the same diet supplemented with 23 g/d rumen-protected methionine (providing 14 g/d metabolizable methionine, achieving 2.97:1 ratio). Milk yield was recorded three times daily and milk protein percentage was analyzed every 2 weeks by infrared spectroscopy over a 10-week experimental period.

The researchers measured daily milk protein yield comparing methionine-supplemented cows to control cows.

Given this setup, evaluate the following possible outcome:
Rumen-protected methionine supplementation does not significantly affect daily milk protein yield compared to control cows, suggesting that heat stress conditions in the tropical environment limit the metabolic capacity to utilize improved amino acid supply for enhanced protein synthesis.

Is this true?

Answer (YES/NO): NO